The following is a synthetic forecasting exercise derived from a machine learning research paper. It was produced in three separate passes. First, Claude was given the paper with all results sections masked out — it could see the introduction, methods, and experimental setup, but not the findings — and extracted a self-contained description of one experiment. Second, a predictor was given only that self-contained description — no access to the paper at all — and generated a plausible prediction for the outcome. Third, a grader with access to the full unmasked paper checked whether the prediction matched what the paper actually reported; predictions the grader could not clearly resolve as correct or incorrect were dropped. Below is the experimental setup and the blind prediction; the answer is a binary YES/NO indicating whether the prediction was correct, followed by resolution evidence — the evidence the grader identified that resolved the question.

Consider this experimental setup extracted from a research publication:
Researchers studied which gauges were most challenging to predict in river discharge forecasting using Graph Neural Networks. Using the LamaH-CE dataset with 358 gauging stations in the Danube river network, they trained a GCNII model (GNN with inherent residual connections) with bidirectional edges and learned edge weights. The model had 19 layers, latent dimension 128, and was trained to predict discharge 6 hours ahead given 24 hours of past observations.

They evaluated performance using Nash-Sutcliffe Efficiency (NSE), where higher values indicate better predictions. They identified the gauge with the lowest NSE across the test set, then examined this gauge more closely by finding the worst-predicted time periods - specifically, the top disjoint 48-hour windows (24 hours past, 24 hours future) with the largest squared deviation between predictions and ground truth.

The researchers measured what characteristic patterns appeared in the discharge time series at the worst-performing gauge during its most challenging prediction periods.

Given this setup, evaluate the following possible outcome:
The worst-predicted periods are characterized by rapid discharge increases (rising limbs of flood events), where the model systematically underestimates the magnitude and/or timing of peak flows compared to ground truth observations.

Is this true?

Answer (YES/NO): NO